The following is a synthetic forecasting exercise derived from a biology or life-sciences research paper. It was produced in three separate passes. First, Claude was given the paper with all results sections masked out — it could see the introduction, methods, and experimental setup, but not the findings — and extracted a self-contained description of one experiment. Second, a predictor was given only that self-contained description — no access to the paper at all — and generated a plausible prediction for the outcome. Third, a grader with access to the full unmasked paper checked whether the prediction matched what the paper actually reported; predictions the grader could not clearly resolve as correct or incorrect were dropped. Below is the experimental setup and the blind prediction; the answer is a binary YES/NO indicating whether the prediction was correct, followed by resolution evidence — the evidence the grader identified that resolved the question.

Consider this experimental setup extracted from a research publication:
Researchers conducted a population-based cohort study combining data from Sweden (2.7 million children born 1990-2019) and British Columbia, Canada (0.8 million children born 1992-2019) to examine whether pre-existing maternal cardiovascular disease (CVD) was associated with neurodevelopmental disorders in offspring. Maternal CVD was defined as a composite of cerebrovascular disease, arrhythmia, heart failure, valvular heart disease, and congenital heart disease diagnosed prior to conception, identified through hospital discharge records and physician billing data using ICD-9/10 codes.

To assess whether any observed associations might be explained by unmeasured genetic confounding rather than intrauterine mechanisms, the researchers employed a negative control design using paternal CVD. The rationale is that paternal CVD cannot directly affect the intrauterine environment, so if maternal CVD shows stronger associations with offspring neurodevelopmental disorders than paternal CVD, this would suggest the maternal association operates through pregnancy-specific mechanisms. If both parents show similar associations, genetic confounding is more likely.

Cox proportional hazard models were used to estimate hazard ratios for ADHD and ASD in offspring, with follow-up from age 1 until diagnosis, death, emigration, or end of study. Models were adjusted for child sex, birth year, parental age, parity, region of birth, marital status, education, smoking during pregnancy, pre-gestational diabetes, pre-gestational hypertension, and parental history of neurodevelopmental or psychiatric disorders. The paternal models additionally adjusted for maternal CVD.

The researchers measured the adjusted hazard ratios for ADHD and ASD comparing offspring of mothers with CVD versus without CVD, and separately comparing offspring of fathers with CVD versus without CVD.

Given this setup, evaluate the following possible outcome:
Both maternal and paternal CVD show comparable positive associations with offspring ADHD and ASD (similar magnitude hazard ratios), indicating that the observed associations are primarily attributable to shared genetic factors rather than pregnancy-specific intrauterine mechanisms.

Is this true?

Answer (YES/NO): NO